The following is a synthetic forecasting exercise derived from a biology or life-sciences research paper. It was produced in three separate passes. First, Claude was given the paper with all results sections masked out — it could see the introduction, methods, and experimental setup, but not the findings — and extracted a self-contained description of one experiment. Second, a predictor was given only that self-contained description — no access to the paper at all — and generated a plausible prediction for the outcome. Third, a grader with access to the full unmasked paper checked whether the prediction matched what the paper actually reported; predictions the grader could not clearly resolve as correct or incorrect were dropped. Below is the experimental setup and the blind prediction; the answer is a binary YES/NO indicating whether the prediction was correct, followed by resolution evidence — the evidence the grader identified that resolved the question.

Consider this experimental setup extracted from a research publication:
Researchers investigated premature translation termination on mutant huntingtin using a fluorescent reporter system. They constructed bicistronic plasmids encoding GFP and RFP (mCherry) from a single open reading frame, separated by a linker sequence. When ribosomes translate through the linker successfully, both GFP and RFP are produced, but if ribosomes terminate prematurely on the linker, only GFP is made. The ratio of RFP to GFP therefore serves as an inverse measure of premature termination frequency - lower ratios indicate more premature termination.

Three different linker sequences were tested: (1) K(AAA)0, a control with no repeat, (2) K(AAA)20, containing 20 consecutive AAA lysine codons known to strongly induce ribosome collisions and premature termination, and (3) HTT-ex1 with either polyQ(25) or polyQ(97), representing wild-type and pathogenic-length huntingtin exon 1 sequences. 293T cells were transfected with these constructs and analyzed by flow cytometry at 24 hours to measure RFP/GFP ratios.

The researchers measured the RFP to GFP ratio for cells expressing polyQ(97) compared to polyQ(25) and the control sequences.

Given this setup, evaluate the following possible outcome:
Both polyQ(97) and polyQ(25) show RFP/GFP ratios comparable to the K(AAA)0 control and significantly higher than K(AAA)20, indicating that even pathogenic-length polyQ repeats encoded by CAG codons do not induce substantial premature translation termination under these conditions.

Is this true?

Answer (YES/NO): NO